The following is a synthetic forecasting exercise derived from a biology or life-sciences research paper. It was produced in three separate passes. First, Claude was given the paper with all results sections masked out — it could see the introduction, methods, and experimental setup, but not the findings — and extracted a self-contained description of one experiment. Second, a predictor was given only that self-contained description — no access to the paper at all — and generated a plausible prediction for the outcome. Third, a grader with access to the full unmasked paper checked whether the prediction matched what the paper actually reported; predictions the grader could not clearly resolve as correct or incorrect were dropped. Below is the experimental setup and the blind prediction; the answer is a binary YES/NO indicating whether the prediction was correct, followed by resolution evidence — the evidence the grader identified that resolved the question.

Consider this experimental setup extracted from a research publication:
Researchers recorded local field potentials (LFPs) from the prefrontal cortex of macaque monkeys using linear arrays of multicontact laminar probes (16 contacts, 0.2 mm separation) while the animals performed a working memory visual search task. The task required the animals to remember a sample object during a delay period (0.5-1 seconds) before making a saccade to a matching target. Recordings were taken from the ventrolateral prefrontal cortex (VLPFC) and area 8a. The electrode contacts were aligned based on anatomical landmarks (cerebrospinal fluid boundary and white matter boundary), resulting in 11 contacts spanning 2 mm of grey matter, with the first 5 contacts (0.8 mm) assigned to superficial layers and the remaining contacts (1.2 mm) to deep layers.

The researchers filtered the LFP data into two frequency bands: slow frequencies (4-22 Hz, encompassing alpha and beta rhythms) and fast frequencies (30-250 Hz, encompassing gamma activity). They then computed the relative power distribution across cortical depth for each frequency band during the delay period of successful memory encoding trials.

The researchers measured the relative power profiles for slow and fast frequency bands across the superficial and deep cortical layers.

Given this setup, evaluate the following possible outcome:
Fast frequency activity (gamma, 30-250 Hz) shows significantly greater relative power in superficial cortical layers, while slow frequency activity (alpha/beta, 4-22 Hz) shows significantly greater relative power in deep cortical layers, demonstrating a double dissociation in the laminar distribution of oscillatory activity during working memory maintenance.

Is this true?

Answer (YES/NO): YES